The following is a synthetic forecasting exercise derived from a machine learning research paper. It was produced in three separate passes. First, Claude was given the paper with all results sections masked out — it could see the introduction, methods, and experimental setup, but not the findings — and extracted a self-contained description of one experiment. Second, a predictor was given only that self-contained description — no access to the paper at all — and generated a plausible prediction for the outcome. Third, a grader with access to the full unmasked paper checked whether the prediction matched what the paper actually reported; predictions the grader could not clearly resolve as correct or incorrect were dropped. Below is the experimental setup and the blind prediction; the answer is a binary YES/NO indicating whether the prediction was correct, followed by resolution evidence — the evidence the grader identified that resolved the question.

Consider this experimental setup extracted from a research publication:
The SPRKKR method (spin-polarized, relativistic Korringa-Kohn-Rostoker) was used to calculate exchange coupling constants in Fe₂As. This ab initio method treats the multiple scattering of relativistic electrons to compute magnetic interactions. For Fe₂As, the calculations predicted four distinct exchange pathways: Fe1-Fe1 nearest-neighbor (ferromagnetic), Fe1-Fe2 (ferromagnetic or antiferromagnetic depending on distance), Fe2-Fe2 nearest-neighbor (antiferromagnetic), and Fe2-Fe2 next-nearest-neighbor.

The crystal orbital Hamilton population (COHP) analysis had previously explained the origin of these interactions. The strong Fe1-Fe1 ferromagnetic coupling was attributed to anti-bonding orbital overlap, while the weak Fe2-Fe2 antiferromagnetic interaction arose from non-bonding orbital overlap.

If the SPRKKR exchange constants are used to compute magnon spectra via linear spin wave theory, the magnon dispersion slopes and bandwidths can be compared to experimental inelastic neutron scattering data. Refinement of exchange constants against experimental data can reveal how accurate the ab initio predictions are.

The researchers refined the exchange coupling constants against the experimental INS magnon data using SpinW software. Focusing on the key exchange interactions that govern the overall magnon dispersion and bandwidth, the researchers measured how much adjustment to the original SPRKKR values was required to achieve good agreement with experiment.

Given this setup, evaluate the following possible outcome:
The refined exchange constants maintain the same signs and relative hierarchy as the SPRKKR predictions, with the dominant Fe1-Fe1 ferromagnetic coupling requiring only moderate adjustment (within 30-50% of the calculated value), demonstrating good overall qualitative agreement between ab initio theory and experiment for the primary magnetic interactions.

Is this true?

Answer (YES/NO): NO